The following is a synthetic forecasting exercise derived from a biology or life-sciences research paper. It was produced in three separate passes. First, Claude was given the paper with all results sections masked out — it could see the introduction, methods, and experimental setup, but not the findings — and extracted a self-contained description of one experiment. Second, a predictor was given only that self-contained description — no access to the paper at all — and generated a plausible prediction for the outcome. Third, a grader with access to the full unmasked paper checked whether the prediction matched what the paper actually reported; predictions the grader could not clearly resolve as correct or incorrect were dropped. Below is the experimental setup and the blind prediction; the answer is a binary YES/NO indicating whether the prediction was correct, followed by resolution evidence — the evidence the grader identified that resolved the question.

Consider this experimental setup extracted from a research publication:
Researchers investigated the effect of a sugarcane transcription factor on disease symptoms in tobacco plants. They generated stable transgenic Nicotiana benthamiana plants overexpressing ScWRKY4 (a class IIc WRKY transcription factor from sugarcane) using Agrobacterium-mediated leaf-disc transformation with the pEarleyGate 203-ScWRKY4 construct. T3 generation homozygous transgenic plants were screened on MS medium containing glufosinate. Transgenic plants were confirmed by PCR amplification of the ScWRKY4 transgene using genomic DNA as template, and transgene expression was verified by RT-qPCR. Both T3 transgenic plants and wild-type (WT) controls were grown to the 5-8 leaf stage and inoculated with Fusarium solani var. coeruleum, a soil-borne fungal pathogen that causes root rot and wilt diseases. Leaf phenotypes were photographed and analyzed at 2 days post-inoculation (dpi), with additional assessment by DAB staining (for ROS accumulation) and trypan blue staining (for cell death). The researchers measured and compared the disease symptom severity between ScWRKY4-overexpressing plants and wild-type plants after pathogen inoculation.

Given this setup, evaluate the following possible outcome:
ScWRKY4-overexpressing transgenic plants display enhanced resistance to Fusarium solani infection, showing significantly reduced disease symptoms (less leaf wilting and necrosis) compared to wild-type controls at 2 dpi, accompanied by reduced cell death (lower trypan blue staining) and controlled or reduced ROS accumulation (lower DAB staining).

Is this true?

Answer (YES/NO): NO